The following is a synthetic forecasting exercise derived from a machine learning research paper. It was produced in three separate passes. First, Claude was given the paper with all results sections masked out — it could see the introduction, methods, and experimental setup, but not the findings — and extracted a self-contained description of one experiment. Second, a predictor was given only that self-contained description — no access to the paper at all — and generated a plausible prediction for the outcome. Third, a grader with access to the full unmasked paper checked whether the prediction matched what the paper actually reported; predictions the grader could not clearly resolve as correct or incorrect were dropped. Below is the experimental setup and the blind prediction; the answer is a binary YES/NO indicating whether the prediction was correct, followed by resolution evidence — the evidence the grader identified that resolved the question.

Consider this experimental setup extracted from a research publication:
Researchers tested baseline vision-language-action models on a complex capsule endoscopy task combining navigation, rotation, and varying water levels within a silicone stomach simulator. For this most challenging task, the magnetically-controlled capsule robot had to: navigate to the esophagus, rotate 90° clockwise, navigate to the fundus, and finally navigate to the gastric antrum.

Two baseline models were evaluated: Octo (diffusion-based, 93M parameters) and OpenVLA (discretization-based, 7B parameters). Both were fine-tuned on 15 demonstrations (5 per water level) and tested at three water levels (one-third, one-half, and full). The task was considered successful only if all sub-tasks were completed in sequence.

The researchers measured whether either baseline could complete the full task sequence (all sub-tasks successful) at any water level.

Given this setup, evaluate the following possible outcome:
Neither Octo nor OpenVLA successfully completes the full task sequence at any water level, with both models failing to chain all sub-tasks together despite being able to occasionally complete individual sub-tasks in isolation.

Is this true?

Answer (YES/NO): YES